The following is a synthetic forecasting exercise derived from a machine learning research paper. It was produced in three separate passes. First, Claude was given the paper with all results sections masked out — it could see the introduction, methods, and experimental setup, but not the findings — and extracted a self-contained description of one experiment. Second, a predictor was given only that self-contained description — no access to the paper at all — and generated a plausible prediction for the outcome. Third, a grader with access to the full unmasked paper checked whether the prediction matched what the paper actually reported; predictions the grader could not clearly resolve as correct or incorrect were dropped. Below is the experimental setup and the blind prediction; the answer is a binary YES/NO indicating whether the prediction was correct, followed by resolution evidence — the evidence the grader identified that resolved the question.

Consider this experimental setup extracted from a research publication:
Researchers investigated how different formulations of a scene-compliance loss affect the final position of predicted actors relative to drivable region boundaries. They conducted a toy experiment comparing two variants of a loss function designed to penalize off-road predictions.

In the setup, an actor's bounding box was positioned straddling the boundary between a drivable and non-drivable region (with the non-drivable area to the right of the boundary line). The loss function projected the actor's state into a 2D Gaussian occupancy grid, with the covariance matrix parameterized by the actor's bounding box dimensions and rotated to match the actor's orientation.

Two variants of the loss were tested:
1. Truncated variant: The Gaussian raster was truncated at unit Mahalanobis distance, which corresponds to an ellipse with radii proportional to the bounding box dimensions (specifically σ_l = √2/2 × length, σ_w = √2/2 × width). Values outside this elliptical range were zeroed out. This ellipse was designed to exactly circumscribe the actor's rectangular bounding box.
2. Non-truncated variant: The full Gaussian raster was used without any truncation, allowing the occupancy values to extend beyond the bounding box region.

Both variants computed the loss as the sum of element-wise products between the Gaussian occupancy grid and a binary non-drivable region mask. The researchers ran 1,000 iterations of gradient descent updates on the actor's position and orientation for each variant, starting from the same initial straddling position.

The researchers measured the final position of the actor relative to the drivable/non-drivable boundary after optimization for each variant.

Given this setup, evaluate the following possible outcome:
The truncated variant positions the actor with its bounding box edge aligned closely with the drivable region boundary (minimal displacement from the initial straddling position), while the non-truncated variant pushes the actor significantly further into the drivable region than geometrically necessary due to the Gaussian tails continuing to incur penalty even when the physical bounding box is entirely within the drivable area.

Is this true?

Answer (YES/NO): YES